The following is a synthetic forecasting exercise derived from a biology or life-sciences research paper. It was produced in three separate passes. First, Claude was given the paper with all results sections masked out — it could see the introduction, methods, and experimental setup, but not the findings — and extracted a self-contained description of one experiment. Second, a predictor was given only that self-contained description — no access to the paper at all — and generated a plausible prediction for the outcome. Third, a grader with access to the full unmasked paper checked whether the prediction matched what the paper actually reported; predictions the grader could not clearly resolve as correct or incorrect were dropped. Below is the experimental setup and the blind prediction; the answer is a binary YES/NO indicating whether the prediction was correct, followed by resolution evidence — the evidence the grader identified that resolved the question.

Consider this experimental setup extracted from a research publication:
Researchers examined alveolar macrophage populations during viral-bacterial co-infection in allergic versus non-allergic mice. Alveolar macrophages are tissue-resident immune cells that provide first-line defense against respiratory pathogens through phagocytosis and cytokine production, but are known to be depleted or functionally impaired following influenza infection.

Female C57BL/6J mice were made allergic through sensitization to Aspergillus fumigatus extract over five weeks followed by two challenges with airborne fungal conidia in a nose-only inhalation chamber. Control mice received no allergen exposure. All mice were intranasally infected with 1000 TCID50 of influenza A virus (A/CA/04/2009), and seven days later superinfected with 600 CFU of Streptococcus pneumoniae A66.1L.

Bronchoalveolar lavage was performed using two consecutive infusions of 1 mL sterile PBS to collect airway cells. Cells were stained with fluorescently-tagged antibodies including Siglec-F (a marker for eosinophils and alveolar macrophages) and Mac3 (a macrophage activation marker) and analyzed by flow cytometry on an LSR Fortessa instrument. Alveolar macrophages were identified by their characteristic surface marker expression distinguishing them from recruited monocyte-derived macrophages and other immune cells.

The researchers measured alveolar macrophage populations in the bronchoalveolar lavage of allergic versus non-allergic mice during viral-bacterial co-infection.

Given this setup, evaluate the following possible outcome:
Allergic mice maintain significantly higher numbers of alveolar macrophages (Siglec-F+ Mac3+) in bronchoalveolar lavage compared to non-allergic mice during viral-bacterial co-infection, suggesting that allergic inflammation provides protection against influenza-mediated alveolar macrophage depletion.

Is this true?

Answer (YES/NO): YES